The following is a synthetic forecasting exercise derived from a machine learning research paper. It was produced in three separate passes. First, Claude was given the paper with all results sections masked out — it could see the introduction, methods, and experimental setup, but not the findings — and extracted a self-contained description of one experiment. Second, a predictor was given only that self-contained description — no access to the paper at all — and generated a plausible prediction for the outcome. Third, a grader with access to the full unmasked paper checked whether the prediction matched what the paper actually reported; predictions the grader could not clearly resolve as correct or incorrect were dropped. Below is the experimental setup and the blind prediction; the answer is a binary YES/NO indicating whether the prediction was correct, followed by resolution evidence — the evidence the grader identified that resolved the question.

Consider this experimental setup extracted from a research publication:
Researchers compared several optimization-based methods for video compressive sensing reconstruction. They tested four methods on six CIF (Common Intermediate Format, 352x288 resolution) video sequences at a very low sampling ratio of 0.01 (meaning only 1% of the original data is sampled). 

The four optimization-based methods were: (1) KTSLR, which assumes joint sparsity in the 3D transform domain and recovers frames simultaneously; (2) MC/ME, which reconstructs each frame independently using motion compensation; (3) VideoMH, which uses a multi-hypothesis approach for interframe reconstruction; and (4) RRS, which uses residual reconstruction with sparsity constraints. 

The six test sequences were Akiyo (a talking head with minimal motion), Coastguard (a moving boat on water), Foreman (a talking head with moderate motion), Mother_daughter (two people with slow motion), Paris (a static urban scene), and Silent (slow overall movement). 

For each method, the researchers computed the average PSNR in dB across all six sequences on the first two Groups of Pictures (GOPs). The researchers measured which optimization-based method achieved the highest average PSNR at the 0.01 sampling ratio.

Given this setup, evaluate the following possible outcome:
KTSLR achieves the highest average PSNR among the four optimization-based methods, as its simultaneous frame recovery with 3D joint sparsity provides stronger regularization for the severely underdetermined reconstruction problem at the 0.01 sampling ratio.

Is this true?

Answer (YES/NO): NO